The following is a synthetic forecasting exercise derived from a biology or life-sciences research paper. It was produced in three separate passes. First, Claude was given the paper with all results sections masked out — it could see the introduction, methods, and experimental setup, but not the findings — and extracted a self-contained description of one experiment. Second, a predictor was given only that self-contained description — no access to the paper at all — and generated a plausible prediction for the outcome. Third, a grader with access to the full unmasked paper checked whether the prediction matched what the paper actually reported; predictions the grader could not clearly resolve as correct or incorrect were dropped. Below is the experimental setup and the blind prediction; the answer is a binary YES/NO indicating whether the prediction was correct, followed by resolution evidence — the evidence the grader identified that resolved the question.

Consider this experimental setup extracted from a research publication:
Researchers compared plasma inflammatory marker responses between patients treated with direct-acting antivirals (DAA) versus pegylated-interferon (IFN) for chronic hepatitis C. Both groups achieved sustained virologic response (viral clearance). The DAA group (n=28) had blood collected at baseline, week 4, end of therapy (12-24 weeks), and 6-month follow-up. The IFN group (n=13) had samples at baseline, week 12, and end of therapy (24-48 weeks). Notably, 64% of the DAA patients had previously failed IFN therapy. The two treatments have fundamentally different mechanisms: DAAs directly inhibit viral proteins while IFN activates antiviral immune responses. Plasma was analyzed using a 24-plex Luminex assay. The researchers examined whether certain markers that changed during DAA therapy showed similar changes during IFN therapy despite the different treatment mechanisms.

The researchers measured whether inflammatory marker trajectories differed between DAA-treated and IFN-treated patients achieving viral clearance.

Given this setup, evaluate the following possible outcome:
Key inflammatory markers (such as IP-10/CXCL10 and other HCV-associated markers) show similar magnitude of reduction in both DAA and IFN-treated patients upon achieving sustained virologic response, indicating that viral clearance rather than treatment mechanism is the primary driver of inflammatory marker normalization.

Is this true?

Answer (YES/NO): NO